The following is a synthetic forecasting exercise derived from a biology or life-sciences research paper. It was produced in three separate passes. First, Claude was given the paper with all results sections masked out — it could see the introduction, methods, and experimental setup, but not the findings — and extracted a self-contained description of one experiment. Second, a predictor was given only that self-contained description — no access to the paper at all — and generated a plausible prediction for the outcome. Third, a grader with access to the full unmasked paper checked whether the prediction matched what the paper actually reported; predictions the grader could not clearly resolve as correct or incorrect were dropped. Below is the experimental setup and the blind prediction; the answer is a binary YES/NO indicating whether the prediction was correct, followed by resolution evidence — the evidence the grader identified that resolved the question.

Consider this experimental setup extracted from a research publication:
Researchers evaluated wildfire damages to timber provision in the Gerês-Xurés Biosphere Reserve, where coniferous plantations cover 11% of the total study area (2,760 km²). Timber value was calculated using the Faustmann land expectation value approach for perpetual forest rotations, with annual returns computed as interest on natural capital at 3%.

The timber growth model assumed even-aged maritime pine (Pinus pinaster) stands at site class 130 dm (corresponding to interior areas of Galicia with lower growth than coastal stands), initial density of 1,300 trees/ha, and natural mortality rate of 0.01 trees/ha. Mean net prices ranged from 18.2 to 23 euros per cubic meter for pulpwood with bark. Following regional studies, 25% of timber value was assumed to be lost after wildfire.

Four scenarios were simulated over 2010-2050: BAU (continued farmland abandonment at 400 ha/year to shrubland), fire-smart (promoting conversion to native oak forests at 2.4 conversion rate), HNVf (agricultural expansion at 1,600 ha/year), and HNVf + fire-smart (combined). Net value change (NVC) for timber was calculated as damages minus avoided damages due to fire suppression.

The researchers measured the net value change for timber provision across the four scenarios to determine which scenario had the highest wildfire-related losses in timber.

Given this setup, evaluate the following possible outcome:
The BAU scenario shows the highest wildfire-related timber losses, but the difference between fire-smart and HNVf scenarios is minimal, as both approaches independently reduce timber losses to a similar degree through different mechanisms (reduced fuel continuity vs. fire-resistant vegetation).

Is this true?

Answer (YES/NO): NO